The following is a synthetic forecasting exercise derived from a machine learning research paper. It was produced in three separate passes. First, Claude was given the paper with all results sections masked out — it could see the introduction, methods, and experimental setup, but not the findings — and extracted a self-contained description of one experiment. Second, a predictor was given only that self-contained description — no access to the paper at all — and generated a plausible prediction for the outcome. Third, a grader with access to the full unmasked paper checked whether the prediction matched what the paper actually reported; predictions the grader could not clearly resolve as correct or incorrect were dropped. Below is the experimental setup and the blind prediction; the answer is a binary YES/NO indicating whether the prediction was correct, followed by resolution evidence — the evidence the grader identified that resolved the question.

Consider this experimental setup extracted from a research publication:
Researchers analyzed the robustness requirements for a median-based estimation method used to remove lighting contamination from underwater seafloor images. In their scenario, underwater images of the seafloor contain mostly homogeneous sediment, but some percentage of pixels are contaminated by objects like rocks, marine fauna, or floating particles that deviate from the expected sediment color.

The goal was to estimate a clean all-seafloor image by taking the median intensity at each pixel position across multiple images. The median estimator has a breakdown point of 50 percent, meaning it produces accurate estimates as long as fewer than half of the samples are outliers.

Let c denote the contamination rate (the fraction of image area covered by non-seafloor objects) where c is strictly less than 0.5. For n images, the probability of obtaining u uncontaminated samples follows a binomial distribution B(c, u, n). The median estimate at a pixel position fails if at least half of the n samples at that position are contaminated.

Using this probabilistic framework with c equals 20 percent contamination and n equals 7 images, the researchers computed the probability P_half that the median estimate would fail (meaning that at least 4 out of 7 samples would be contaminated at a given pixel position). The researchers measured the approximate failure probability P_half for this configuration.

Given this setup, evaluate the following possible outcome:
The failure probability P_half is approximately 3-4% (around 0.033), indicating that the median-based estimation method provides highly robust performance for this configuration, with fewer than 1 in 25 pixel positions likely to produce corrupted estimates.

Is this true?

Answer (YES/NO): YES